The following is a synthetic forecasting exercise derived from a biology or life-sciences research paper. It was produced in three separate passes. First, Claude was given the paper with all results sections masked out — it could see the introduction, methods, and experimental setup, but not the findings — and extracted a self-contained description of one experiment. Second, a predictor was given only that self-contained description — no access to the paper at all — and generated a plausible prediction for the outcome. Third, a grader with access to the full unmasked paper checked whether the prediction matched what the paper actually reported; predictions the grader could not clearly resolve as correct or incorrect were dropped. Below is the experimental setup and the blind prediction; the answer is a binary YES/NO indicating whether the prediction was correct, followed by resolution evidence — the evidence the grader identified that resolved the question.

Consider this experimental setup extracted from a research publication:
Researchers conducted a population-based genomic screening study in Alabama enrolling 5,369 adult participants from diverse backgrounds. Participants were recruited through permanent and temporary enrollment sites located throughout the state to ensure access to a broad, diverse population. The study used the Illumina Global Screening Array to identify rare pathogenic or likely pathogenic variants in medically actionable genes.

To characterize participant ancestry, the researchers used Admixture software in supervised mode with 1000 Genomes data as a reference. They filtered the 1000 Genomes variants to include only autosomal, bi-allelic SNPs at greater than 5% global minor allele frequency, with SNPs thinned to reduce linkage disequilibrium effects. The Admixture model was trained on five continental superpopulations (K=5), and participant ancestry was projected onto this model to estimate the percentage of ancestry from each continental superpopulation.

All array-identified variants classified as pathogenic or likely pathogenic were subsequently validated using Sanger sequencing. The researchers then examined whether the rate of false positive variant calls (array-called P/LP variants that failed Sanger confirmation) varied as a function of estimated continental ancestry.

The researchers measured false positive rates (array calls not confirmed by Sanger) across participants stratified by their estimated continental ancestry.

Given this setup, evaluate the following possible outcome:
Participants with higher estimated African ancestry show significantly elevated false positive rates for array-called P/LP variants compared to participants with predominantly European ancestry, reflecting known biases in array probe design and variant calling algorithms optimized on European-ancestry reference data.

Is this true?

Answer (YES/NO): YES